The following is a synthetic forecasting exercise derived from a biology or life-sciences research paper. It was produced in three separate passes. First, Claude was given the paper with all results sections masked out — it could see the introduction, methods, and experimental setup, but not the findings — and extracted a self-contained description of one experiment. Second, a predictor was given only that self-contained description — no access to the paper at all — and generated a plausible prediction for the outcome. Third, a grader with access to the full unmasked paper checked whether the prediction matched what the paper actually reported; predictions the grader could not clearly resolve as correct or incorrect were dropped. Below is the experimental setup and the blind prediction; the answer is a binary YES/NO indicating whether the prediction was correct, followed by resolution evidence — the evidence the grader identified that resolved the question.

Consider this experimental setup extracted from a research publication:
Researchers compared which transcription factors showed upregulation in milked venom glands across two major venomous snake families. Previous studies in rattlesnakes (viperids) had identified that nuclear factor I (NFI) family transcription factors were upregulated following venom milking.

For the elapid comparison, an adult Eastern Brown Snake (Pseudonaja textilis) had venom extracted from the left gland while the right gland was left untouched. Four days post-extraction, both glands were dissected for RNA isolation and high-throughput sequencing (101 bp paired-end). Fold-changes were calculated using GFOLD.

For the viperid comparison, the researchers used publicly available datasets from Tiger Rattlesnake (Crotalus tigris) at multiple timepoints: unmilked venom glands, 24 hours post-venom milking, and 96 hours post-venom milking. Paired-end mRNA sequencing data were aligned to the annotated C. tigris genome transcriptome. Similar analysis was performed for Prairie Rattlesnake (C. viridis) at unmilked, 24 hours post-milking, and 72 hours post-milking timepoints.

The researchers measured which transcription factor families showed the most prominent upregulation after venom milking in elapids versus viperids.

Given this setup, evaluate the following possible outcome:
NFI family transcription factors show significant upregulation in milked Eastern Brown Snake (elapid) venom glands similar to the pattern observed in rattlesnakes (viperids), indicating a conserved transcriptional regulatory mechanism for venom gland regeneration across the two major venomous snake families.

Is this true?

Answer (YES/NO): NO